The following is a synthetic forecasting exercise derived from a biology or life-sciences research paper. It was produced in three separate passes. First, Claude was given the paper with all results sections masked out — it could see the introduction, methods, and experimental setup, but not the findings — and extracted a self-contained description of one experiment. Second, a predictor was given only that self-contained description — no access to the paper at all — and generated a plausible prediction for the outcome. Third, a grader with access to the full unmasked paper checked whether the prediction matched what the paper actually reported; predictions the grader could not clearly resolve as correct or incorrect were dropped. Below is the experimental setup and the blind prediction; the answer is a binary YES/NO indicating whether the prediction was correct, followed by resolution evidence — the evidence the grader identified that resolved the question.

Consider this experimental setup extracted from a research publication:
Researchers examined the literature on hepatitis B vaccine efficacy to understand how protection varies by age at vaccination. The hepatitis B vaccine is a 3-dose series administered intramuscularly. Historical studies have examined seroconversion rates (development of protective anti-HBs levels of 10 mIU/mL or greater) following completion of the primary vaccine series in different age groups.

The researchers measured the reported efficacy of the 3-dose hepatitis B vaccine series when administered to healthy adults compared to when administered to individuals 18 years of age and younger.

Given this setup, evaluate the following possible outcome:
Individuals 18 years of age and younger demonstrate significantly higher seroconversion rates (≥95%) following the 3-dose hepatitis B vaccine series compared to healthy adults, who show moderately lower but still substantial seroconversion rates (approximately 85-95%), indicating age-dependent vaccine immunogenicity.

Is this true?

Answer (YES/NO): YES